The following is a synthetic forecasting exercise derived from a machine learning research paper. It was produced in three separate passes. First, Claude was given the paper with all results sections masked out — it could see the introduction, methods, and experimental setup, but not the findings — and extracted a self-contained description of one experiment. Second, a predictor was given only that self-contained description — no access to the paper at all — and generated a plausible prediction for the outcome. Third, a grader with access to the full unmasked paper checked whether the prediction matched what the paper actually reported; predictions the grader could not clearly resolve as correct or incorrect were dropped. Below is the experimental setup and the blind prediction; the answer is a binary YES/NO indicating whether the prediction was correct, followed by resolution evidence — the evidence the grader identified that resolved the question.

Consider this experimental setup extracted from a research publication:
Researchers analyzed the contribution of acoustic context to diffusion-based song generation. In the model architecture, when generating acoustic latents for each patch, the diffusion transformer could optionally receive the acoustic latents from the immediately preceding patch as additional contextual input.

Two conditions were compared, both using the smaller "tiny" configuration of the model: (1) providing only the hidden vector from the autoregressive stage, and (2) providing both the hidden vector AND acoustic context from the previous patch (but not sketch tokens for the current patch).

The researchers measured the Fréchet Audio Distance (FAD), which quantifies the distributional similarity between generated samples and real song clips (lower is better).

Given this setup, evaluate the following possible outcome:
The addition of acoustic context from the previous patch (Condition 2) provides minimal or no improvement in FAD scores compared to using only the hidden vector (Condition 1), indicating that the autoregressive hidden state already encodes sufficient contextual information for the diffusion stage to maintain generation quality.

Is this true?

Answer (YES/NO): NO